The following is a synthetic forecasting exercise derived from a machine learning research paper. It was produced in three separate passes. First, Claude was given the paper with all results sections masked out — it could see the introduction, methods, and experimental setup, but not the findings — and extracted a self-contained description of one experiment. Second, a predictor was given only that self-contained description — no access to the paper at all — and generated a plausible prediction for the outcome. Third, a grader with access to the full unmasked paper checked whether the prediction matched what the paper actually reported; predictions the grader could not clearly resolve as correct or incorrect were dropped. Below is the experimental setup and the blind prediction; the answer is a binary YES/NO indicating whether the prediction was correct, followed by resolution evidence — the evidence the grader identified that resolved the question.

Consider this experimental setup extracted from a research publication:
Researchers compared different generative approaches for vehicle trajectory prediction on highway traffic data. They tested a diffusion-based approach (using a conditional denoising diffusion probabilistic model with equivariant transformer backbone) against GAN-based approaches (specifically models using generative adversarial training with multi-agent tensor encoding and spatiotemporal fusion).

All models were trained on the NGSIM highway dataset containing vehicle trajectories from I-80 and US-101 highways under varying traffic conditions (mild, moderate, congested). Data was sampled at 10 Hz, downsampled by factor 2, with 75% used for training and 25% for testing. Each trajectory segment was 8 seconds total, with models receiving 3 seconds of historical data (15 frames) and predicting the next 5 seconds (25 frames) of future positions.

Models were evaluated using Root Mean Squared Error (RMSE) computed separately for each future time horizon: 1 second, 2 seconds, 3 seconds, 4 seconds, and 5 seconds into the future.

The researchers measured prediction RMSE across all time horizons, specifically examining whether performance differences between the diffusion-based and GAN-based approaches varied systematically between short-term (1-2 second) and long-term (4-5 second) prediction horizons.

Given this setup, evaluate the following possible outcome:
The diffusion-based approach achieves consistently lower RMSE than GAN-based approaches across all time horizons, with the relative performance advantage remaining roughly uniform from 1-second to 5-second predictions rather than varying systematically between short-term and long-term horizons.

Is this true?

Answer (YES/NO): NO